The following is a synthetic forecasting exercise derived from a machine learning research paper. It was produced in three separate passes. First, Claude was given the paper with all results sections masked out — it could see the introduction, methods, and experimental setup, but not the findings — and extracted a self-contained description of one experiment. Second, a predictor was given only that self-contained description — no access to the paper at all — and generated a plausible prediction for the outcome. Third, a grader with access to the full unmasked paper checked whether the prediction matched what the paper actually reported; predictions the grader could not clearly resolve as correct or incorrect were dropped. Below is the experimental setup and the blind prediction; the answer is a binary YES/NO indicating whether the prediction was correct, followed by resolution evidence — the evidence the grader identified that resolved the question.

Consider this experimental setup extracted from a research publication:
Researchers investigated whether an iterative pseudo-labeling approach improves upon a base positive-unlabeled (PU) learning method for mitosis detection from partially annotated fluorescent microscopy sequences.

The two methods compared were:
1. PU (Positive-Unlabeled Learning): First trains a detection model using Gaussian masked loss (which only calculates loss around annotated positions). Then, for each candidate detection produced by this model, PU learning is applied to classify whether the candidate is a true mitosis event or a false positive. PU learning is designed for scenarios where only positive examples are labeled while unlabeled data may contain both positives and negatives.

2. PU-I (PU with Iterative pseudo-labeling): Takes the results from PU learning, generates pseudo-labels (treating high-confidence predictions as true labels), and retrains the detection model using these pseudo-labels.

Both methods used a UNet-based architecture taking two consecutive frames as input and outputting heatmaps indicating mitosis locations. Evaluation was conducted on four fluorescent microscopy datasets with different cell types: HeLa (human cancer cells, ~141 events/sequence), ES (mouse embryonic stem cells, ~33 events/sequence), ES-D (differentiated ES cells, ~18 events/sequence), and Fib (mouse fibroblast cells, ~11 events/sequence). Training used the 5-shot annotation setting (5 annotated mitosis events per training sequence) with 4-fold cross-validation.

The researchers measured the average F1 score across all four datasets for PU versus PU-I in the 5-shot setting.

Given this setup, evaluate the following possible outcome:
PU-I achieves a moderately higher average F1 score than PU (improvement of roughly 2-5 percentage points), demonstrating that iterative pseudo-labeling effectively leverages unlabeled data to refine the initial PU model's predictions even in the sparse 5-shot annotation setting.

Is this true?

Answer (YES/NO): NO